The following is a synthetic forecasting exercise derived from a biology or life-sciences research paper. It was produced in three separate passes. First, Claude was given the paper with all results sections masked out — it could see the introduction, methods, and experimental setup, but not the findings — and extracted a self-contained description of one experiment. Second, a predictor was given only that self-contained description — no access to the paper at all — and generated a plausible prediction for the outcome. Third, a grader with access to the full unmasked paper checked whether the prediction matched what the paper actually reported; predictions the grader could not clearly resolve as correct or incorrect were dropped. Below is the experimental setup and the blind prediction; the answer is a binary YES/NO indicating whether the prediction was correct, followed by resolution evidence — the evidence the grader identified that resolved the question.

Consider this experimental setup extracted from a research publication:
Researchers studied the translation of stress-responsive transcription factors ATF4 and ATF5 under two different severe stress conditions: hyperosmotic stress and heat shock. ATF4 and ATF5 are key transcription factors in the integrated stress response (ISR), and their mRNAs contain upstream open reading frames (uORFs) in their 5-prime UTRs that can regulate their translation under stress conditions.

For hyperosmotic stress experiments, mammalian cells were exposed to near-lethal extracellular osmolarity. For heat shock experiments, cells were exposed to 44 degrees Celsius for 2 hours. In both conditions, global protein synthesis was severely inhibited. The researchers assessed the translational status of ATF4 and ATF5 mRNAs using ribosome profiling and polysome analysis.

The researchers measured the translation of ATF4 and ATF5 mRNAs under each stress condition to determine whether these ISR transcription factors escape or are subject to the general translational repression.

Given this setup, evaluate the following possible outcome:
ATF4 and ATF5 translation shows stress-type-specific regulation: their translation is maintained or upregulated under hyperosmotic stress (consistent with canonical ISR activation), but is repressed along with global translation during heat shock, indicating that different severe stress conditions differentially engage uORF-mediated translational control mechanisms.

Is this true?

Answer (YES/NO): NO